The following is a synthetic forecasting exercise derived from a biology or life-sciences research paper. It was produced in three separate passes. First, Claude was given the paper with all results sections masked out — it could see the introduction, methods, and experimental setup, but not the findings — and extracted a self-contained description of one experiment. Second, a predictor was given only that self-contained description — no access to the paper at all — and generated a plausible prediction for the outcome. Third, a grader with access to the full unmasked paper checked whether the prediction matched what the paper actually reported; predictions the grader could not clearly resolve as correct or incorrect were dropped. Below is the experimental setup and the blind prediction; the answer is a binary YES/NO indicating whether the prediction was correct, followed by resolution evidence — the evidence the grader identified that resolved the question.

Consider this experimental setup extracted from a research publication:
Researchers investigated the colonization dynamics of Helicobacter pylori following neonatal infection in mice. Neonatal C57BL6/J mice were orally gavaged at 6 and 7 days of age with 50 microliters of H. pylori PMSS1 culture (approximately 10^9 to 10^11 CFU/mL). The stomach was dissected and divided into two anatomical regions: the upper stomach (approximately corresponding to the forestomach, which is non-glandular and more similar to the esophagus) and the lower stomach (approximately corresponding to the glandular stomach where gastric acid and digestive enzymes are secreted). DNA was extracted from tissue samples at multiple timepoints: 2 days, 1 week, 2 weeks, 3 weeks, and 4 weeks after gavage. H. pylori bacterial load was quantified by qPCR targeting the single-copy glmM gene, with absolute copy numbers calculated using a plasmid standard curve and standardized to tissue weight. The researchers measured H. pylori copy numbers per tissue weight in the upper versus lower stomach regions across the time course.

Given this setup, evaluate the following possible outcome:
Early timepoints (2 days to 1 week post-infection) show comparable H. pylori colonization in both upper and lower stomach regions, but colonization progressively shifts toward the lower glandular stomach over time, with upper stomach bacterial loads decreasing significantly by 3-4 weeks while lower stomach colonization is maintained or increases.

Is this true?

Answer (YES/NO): NO